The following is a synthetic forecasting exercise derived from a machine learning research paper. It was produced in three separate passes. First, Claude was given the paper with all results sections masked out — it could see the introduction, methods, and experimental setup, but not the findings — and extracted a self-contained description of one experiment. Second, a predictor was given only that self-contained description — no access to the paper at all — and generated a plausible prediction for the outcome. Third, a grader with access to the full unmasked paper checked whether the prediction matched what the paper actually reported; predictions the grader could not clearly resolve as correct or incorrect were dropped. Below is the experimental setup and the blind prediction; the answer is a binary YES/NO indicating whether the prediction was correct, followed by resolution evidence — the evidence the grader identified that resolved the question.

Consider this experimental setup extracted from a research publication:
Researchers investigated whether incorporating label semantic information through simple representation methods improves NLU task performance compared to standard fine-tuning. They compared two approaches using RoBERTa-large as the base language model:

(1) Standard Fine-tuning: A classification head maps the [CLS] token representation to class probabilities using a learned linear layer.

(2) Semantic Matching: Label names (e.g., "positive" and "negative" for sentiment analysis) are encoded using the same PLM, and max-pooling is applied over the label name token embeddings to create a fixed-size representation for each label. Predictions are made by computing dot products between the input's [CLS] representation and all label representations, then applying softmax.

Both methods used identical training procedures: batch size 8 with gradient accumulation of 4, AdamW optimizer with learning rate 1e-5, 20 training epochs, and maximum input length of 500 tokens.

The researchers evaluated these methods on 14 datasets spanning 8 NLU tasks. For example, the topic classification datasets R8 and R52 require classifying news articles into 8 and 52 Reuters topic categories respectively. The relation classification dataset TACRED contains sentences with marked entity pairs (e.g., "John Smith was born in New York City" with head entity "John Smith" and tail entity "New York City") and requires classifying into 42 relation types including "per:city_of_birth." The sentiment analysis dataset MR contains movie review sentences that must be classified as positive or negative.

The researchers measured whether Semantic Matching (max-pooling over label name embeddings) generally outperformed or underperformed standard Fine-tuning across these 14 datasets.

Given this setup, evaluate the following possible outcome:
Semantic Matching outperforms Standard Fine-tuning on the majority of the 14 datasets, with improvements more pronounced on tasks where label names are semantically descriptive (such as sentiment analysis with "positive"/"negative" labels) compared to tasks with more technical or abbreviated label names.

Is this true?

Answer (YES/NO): NO